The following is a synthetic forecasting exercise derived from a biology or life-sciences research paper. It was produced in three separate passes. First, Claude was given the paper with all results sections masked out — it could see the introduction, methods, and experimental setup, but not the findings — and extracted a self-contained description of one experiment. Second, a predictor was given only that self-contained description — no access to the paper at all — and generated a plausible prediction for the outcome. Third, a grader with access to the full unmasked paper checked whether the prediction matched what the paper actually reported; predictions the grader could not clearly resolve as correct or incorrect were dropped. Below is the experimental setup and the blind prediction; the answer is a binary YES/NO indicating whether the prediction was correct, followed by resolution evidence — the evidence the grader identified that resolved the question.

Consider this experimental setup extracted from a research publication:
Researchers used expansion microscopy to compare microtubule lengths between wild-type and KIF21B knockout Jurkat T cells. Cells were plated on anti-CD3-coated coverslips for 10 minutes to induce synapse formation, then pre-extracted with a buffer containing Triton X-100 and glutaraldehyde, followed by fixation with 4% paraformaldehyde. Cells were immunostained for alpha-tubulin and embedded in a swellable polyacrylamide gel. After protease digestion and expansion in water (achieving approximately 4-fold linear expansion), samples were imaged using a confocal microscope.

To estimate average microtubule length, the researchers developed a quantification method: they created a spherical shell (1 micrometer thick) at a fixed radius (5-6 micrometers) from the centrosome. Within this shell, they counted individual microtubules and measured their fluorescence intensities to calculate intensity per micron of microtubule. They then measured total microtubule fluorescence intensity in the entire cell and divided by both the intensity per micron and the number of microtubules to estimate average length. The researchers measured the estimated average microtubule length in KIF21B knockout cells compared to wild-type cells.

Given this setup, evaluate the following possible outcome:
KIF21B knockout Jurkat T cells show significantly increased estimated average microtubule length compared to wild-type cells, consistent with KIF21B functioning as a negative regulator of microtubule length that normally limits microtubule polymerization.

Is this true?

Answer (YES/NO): YES